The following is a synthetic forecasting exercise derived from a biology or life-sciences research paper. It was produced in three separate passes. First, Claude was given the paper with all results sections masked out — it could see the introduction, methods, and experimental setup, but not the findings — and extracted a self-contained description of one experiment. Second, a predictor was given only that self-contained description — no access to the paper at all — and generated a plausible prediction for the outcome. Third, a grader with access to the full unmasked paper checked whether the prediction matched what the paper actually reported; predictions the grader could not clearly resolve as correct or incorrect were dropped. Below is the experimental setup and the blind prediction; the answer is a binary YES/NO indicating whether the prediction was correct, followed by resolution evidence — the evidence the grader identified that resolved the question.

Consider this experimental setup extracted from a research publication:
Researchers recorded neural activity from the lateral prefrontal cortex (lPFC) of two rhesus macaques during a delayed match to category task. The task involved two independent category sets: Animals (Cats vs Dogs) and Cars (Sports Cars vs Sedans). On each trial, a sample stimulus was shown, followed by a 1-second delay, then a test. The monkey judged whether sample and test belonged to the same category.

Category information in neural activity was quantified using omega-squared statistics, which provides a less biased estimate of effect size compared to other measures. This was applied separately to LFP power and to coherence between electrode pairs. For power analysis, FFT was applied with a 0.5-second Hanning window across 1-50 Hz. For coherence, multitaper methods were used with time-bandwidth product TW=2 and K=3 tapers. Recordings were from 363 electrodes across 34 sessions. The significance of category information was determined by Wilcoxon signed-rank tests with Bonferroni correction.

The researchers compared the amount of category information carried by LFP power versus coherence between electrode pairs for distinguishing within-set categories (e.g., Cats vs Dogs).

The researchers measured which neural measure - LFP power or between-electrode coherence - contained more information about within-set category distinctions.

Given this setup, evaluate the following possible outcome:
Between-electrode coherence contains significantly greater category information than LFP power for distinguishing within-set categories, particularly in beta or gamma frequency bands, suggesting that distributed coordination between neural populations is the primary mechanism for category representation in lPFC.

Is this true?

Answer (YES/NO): NO